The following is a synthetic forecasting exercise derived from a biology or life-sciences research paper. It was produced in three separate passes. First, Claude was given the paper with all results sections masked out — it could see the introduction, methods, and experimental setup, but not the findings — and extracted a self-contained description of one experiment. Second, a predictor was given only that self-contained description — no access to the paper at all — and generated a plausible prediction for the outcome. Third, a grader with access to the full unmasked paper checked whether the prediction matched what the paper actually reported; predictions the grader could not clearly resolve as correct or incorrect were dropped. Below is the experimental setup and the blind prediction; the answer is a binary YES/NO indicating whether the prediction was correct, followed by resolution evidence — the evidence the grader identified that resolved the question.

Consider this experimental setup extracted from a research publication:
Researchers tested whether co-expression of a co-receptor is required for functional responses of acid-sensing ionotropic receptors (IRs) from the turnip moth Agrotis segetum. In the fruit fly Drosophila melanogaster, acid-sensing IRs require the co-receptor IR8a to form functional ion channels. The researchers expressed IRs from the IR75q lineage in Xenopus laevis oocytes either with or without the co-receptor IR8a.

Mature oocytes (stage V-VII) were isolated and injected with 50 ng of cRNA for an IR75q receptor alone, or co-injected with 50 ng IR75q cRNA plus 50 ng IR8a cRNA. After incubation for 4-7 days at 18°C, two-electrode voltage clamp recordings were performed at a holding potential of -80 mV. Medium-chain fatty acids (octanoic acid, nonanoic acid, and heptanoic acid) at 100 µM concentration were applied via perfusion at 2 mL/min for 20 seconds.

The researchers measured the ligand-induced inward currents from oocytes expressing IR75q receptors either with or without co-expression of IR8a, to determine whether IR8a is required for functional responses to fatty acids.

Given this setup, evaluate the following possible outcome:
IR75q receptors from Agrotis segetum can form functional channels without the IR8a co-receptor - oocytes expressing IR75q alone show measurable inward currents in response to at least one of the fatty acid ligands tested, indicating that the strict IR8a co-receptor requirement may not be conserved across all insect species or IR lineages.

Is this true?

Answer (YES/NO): NO